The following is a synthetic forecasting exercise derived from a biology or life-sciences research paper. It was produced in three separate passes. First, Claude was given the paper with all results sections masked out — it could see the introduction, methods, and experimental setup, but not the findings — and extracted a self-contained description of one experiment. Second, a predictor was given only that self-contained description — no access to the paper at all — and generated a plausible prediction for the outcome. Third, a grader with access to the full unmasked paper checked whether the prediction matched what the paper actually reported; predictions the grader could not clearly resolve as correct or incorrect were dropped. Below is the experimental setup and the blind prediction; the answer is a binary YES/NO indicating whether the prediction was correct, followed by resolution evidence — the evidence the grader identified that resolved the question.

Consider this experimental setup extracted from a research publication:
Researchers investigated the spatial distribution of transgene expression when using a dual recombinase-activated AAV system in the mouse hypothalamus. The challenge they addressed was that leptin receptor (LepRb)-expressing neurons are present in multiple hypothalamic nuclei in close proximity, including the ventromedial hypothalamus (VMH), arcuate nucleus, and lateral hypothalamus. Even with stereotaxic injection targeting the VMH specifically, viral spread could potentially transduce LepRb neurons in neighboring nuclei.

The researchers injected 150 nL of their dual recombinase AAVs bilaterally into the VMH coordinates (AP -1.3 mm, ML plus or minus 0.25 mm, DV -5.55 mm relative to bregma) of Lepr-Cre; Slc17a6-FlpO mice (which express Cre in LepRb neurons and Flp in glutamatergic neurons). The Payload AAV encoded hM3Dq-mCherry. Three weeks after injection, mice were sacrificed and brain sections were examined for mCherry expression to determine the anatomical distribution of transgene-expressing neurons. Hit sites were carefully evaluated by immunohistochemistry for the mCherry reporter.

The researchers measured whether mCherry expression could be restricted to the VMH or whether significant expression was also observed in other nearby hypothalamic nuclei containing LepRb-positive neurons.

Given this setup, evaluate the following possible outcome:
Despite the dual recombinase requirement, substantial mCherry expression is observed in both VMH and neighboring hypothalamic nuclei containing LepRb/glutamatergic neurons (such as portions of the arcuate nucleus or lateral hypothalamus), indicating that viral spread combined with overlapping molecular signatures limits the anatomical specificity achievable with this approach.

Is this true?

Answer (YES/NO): NO